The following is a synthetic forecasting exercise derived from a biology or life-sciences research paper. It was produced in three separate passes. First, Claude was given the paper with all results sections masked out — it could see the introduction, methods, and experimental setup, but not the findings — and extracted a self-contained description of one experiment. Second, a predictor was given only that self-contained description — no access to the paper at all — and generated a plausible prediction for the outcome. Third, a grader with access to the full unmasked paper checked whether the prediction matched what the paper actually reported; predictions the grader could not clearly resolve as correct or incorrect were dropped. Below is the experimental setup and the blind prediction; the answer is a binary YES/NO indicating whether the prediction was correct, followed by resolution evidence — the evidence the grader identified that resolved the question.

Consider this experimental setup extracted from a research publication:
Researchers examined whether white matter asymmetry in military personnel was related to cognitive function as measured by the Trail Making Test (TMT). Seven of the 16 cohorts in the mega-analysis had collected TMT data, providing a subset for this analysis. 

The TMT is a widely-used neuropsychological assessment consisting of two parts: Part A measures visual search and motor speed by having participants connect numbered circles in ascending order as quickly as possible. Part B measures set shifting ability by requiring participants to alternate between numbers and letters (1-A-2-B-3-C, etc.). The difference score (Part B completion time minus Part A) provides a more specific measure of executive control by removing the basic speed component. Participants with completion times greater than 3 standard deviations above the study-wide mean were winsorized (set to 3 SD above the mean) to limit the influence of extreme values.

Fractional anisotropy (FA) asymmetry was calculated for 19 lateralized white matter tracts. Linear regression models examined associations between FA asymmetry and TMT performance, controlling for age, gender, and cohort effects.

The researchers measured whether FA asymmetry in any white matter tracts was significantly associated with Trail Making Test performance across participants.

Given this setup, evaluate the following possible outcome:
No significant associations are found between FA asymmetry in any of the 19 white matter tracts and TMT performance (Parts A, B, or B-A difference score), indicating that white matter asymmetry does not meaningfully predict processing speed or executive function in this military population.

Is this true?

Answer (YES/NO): YES